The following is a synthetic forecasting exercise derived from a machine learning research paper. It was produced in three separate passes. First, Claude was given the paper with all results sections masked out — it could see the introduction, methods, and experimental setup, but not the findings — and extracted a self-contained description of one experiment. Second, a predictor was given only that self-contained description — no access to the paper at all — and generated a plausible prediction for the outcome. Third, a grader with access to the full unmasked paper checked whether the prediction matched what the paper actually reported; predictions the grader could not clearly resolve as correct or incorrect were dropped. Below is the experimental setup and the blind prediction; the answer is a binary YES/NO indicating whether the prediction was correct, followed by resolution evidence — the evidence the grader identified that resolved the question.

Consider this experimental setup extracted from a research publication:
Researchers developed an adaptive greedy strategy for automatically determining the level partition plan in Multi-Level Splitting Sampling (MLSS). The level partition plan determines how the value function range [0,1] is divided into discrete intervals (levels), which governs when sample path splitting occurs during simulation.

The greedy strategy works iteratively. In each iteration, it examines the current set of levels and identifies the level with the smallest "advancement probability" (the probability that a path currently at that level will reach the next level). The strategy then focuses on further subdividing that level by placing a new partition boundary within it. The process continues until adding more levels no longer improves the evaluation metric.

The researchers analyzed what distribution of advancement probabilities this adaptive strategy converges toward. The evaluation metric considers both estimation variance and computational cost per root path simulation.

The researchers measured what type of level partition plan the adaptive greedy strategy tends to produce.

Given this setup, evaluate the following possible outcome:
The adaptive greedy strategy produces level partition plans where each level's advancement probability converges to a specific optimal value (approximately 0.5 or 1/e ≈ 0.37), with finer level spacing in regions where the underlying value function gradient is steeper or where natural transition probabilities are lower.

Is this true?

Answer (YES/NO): NO